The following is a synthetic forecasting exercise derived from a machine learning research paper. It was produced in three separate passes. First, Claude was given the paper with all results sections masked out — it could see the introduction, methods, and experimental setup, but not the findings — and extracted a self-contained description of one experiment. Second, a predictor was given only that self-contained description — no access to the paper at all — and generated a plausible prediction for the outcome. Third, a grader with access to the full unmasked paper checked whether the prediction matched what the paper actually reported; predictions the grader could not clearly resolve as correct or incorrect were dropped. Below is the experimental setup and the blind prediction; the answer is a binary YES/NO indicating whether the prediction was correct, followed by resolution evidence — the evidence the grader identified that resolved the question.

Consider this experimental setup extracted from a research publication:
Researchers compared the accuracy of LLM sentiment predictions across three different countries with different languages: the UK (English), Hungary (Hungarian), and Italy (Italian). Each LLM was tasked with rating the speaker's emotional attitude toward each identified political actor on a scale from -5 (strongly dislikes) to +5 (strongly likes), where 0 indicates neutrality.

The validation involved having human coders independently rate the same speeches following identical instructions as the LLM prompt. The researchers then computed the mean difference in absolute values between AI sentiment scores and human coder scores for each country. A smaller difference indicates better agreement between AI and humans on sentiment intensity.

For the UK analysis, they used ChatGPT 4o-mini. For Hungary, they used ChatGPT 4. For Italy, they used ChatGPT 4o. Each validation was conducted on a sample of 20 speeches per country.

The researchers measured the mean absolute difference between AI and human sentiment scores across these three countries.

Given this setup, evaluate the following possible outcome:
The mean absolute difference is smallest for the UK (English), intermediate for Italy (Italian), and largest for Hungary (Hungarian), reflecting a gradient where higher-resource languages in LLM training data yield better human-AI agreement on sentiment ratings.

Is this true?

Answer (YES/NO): NO